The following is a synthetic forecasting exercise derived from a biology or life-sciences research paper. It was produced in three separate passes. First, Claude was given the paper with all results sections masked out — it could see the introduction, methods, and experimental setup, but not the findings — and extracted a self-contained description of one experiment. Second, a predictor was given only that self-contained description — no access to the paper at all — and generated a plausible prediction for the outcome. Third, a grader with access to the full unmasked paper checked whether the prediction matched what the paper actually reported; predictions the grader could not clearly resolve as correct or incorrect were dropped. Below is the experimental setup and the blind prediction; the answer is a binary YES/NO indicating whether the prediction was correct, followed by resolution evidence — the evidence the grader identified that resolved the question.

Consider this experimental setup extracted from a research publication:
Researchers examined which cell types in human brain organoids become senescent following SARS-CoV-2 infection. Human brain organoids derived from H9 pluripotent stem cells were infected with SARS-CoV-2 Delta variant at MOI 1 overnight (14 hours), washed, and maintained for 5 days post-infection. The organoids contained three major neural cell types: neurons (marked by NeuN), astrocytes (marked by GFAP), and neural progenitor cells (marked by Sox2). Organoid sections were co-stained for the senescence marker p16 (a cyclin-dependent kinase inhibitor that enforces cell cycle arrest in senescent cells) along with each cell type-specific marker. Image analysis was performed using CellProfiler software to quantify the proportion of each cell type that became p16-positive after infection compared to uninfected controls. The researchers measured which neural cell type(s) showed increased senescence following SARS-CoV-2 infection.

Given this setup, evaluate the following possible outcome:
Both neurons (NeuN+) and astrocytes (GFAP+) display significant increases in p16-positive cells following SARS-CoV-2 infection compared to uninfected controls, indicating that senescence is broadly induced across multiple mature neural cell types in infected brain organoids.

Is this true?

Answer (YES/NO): NO